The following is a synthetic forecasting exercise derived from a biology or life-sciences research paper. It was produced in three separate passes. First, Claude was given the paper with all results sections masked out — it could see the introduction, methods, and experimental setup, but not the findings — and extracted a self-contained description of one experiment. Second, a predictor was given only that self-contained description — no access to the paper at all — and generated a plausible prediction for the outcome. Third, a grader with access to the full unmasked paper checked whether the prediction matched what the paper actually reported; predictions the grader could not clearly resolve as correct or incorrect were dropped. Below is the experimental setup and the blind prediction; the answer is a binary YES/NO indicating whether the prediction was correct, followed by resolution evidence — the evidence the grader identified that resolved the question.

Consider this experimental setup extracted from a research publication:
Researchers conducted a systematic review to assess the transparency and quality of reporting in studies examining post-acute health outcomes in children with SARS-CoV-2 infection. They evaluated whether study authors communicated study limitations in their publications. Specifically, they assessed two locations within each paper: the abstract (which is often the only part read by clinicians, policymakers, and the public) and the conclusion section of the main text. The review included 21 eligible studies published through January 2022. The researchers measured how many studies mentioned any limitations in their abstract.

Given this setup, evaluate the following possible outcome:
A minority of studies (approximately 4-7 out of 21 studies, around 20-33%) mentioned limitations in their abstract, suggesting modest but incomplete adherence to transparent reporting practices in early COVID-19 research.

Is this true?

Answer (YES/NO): NO